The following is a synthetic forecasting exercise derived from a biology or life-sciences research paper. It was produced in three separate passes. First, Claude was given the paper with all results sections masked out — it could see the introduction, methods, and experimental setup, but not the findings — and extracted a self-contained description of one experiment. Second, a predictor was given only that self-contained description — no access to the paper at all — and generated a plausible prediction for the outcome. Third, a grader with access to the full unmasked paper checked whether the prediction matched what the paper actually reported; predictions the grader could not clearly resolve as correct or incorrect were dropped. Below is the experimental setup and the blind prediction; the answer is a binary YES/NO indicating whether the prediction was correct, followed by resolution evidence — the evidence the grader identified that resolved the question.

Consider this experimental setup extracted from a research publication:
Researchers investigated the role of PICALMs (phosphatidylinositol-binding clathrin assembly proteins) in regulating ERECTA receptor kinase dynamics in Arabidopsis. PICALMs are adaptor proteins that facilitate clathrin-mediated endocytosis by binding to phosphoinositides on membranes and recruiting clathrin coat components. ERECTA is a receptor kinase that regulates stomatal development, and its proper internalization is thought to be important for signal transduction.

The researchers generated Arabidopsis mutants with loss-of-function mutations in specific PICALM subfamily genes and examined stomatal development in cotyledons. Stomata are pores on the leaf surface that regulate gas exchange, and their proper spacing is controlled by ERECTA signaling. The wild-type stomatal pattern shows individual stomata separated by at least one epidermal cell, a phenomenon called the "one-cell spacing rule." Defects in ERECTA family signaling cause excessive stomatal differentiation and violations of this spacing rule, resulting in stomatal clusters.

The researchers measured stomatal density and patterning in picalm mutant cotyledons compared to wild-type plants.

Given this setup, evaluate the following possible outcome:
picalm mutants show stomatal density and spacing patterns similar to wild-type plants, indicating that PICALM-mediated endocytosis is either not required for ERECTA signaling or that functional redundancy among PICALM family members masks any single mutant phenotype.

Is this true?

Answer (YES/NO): NO